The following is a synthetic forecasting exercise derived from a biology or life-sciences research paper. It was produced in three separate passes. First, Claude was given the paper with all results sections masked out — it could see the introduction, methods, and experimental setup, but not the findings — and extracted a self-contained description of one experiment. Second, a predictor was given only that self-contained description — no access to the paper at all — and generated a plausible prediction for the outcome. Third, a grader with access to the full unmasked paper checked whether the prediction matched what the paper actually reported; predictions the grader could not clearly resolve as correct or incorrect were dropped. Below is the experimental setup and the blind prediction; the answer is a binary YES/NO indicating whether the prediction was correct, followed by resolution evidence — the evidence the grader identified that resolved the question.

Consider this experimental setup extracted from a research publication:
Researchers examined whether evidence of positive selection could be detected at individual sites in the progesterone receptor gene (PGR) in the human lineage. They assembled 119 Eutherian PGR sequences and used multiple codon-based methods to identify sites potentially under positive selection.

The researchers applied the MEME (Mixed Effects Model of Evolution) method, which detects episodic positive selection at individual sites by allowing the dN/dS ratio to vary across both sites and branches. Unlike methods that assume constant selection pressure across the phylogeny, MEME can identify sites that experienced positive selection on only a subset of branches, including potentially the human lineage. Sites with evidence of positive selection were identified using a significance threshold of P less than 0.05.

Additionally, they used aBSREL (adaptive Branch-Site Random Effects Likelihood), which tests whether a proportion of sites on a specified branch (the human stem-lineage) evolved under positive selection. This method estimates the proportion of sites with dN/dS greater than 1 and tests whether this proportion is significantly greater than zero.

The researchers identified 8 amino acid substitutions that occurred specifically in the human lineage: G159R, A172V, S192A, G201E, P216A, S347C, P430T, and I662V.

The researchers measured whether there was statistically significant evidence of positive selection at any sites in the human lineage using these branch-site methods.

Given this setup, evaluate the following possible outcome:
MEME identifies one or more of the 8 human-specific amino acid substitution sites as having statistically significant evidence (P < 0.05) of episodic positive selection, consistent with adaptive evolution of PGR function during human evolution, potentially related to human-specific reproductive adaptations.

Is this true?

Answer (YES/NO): NO